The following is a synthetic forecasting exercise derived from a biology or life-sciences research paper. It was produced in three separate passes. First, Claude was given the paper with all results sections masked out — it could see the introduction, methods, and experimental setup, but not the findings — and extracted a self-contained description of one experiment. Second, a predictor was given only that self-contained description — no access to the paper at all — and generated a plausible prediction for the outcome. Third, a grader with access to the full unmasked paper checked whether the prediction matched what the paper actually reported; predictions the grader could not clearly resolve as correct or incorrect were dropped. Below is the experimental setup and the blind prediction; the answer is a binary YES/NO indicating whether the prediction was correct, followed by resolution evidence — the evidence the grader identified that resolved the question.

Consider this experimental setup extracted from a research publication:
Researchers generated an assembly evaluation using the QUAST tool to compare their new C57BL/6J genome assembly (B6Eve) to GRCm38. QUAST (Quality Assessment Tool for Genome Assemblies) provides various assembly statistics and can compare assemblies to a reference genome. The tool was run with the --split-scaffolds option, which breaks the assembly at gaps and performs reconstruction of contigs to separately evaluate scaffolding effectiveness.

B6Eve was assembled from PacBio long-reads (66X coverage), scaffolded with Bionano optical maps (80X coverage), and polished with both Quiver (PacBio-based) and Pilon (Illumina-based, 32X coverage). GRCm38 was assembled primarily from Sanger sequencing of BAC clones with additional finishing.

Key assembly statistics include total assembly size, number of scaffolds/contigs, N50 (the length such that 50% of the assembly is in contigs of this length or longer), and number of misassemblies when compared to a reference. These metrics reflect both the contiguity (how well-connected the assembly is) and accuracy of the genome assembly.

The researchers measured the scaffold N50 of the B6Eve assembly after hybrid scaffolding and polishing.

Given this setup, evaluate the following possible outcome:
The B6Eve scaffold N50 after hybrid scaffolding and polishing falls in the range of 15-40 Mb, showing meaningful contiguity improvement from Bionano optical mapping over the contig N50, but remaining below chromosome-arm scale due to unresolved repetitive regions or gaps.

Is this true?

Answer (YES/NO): NO